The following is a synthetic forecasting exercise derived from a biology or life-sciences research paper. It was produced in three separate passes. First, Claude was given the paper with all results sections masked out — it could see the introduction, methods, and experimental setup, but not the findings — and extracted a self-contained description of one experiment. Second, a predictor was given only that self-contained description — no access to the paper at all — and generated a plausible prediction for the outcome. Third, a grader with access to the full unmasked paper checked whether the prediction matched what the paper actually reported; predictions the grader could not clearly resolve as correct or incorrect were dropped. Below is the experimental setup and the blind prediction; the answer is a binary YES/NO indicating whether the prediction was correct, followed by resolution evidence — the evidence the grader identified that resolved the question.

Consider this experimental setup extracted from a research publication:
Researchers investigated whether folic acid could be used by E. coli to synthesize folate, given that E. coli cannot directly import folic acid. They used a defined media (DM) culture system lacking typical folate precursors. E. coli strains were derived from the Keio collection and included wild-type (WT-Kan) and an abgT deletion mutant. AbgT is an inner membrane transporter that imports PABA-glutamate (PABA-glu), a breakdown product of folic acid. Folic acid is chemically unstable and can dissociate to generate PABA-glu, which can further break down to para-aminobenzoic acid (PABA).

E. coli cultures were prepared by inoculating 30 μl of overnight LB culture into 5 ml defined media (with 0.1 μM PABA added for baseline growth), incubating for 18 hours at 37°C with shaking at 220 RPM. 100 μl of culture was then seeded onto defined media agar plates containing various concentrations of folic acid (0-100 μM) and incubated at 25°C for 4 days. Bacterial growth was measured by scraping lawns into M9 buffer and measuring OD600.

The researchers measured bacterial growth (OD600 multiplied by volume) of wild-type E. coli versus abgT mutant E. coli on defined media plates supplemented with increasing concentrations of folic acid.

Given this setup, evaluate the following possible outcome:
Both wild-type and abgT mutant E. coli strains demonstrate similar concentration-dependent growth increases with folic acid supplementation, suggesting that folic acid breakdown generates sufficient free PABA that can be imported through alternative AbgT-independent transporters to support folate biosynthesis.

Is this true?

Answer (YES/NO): NO